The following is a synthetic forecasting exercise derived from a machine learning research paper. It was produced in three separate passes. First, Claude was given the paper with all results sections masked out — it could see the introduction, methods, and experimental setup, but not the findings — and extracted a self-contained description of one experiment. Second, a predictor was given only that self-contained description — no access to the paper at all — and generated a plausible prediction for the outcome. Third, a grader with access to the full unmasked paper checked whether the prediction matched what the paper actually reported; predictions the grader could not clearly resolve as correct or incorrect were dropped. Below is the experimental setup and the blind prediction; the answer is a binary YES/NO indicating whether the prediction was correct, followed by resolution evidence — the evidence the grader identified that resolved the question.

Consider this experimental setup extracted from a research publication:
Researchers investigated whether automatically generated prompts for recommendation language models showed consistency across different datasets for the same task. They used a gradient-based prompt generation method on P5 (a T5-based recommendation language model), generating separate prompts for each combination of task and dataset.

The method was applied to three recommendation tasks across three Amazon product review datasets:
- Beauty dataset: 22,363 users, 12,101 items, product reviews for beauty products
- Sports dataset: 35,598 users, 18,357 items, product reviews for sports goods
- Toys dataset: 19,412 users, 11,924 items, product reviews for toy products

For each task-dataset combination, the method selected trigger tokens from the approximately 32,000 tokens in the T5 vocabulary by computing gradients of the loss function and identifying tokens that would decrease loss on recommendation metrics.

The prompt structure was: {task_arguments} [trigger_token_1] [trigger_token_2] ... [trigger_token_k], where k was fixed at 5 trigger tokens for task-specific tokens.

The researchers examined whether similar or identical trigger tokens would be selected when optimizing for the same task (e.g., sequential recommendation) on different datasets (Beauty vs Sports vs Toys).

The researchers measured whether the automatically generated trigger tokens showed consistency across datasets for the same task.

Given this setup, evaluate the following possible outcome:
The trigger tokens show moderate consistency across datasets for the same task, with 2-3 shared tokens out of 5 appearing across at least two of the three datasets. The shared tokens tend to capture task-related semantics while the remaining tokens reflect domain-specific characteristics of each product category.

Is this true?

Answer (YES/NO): YES